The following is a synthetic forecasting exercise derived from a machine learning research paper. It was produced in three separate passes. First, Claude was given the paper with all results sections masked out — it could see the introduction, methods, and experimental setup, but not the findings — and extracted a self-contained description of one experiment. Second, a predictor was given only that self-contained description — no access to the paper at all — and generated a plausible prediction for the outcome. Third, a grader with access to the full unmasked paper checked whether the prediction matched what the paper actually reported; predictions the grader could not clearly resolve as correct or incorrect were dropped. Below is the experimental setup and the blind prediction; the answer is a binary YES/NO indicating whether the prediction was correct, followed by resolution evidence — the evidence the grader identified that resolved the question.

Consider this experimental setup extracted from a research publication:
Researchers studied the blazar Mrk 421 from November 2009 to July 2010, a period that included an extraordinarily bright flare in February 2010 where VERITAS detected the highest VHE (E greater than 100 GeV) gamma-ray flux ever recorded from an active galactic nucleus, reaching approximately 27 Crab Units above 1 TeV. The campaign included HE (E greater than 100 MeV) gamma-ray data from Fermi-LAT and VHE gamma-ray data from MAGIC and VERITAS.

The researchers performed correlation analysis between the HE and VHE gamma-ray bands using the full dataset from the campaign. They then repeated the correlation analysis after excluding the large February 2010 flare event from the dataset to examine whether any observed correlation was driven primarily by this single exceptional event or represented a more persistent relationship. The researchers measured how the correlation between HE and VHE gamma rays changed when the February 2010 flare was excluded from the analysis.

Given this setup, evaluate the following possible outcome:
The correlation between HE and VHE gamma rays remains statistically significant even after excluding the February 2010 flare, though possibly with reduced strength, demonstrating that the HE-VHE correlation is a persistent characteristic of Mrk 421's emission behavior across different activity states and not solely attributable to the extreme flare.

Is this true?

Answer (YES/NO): NO